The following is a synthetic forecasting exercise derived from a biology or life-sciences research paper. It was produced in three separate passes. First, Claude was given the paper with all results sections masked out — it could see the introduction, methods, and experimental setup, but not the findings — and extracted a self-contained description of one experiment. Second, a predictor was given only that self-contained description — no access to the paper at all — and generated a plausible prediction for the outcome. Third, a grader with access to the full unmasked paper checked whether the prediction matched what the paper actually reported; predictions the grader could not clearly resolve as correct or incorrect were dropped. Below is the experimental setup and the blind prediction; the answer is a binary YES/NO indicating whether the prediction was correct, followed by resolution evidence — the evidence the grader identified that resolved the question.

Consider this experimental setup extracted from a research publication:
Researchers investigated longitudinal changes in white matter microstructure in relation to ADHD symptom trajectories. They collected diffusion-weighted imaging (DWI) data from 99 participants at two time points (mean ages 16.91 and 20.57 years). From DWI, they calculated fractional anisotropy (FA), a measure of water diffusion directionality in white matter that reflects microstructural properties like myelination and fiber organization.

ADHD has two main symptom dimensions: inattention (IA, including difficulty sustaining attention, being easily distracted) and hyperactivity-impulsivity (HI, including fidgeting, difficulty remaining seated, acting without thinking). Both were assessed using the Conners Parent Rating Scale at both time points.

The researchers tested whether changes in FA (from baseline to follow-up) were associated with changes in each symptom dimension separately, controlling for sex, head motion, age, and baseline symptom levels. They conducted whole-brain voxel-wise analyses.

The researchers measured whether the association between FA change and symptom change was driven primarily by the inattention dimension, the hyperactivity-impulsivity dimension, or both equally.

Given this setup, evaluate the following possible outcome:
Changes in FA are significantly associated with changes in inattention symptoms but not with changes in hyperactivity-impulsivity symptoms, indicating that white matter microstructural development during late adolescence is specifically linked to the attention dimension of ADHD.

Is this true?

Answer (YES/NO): NO